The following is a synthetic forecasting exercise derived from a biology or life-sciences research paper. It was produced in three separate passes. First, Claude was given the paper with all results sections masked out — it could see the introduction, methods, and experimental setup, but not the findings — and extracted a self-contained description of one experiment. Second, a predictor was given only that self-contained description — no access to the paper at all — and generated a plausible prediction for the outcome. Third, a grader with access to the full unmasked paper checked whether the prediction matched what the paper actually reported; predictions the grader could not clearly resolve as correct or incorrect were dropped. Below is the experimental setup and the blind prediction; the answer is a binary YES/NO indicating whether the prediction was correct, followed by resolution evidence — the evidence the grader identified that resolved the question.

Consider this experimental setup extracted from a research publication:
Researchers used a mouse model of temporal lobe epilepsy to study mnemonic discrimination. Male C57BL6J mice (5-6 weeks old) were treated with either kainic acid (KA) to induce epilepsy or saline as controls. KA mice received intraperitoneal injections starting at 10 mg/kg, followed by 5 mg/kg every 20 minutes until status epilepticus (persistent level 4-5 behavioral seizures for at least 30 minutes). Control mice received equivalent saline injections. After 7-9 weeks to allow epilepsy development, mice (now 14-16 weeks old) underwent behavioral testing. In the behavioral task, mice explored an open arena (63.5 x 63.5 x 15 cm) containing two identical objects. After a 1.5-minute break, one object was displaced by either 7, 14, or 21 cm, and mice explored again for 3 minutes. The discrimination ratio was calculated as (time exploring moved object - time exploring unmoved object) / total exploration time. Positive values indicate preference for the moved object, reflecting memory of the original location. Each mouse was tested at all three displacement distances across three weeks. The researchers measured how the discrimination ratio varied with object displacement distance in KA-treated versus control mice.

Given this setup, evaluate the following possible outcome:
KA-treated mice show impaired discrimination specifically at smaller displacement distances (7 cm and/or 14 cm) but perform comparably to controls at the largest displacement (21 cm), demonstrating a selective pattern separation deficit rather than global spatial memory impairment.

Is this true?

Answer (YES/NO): NO